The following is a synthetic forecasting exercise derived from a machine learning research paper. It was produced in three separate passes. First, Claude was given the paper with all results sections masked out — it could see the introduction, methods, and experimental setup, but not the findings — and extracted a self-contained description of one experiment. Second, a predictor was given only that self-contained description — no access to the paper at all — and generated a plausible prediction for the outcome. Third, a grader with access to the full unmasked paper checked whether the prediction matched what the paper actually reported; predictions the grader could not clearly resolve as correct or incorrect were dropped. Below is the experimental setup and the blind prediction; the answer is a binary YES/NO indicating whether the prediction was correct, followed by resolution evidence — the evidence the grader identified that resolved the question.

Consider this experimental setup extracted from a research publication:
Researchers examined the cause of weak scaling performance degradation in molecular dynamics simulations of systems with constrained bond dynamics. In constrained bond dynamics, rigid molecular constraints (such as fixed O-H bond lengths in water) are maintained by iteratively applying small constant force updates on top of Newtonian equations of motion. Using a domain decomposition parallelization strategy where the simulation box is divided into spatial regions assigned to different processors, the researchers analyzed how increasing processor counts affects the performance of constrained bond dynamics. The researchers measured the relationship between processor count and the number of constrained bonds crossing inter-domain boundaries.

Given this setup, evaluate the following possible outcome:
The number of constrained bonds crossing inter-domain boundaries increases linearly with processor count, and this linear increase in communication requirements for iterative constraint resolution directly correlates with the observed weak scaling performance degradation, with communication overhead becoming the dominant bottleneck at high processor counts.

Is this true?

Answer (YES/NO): NO